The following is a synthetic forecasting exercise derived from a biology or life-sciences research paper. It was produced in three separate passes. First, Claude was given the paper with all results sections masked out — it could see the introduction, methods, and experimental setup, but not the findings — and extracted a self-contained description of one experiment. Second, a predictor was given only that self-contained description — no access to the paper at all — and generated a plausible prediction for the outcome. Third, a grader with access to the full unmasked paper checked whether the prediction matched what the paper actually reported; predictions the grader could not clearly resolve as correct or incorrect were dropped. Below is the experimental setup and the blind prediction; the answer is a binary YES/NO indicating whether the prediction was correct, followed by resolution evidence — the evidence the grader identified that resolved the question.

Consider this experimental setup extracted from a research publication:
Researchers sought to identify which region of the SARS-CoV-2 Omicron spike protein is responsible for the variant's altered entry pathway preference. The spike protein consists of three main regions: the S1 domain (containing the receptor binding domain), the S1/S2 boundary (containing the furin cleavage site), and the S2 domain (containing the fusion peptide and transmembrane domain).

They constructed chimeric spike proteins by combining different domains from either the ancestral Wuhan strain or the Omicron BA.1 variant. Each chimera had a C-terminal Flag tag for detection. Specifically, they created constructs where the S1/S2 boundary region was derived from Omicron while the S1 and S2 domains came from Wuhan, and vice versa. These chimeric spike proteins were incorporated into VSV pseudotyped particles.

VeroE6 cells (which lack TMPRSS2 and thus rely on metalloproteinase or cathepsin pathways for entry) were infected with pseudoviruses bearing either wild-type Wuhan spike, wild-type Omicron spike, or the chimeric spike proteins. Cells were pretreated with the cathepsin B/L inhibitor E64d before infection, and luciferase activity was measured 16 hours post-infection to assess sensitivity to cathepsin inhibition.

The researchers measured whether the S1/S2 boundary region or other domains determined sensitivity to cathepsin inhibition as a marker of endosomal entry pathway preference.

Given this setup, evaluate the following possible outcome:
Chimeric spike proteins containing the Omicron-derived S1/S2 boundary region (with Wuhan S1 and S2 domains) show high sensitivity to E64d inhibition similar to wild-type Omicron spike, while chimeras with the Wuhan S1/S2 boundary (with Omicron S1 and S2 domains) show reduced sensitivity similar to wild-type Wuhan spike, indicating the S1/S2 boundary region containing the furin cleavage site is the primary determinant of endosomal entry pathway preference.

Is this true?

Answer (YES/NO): NO